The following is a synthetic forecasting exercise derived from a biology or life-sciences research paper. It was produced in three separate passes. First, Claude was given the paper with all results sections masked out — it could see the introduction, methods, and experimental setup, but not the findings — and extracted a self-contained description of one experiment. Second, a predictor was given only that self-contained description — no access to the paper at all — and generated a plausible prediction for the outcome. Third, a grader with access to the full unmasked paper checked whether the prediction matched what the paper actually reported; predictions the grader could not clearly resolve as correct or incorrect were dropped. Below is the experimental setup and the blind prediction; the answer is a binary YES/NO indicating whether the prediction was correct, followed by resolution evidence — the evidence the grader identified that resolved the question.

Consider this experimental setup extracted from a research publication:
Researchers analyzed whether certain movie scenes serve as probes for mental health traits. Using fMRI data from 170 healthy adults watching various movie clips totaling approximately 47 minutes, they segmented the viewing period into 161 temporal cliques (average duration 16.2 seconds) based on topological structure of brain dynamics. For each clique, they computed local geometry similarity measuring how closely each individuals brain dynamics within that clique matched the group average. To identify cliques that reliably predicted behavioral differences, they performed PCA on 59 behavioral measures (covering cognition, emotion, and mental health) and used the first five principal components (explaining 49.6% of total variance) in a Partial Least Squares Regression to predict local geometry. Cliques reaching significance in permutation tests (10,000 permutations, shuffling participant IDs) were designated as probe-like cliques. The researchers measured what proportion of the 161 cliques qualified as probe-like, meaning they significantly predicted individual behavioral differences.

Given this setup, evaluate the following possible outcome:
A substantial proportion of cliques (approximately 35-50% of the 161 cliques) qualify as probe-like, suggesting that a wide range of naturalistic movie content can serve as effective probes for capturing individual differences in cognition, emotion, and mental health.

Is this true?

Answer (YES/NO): NO